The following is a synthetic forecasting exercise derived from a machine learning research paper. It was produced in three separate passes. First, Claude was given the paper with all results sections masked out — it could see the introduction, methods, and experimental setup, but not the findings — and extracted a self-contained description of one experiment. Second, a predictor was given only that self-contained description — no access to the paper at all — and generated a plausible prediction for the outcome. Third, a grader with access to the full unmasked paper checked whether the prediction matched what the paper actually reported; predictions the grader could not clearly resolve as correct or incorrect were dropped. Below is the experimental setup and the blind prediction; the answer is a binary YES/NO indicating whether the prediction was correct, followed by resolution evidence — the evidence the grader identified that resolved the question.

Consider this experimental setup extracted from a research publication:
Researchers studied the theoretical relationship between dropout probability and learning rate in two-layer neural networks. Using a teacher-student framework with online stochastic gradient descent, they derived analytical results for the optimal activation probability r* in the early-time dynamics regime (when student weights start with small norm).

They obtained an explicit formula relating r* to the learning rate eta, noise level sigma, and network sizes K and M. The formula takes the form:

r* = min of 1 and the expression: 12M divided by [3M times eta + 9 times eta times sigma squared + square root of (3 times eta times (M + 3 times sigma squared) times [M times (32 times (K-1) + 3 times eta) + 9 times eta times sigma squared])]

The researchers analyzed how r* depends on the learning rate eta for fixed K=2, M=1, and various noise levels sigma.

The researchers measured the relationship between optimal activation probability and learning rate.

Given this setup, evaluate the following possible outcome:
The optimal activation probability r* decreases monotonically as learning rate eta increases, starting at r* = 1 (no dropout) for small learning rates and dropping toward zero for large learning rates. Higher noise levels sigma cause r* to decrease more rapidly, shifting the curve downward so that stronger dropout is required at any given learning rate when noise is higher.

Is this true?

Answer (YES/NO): YES